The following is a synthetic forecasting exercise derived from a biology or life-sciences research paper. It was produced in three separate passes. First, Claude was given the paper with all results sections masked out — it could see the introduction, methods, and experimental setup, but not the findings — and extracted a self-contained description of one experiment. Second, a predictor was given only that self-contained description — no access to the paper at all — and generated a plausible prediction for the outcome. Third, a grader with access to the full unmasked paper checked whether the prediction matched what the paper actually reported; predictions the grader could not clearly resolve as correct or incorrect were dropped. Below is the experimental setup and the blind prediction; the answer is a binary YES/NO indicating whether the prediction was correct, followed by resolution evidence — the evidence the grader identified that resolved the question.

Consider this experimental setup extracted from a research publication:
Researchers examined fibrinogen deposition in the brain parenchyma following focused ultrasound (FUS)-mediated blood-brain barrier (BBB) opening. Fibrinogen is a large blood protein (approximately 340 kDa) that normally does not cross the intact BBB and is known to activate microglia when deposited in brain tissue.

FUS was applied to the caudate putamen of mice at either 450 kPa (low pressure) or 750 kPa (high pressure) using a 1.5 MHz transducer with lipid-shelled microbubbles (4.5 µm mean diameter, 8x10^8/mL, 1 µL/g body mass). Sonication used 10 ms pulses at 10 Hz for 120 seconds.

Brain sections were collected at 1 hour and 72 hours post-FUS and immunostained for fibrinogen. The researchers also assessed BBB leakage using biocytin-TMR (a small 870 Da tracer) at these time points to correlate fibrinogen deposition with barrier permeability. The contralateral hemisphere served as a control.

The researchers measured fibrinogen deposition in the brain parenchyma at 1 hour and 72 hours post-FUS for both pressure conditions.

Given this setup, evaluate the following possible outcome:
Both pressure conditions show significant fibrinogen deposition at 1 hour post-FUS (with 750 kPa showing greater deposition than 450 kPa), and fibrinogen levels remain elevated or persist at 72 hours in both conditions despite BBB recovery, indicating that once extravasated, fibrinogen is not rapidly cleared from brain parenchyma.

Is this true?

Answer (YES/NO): NO